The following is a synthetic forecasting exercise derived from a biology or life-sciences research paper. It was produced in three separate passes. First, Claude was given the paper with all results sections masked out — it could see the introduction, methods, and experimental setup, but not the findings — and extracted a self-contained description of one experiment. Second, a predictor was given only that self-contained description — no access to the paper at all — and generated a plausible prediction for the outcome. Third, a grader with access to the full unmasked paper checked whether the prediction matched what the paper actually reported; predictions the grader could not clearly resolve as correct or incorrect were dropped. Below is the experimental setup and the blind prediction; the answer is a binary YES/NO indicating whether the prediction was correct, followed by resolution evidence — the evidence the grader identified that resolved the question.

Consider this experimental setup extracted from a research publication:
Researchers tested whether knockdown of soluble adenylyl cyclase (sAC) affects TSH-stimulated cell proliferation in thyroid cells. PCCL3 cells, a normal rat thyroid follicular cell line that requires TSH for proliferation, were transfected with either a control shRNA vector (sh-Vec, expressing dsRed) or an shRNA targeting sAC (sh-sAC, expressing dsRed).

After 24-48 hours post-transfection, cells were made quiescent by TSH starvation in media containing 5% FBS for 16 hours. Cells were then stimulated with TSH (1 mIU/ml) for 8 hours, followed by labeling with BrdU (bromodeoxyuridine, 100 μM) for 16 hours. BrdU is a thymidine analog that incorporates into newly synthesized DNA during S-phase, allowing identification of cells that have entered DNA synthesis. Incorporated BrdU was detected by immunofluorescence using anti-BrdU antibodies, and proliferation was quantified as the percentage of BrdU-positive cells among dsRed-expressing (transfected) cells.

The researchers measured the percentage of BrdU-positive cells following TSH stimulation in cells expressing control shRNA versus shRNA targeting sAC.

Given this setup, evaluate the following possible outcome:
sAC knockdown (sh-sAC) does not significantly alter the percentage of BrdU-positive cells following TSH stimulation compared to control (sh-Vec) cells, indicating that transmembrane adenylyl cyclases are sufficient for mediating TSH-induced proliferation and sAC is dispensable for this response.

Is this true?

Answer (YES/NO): NO